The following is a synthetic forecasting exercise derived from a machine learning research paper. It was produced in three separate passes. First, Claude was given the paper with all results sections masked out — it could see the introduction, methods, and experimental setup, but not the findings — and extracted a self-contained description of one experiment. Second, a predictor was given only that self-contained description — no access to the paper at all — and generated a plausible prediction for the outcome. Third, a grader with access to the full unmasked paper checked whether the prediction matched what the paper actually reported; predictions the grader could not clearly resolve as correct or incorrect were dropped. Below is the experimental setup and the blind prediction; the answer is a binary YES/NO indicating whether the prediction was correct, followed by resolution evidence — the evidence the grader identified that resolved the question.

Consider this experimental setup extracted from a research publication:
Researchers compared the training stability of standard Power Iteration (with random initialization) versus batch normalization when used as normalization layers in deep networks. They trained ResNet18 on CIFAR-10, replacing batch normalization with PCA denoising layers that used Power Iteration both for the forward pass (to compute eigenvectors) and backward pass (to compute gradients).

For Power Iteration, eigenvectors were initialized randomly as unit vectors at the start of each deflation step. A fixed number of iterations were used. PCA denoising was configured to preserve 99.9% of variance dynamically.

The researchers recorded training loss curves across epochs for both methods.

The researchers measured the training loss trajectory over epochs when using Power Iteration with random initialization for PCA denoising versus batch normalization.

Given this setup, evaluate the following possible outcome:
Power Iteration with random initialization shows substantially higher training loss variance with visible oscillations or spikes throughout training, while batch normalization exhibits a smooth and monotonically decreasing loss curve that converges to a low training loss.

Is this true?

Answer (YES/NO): YES